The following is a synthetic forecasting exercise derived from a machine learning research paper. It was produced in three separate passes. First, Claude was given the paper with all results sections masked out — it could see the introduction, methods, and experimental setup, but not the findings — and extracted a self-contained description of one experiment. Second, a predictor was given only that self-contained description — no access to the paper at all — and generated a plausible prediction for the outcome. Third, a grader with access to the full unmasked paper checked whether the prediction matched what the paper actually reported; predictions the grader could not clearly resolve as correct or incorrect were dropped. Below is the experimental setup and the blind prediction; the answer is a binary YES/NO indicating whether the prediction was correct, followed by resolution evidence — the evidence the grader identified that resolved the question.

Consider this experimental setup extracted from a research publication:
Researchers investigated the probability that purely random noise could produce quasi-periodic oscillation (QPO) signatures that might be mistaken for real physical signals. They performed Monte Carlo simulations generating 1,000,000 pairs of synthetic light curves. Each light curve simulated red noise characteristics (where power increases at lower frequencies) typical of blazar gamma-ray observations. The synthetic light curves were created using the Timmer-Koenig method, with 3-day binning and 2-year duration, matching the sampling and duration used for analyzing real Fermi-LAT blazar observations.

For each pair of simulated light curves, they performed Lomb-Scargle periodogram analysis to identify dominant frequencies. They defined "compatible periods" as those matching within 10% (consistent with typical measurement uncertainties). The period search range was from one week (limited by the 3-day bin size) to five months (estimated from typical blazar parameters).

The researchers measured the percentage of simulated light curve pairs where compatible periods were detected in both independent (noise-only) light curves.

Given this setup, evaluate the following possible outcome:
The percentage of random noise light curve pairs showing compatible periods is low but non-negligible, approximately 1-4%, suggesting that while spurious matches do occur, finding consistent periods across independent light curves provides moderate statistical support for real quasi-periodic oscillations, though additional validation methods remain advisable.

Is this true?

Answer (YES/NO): NO